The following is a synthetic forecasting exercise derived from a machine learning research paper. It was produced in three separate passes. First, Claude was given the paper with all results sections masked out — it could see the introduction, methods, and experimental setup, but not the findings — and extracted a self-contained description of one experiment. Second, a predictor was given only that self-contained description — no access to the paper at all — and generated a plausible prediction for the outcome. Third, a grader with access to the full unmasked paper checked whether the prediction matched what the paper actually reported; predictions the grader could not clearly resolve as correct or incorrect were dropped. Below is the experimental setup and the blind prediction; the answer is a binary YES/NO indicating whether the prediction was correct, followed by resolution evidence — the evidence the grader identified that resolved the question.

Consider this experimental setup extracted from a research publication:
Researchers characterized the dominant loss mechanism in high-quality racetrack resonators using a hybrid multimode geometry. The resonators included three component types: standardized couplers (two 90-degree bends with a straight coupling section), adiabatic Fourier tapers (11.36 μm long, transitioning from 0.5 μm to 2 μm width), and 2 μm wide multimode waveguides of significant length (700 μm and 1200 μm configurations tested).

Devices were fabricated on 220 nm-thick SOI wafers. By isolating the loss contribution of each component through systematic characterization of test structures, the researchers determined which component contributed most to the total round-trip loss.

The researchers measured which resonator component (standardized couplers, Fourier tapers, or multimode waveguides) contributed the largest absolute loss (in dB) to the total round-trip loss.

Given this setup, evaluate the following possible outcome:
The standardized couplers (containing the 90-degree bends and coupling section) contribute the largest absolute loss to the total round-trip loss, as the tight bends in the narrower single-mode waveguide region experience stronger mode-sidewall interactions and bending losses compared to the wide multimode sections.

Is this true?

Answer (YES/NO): NO